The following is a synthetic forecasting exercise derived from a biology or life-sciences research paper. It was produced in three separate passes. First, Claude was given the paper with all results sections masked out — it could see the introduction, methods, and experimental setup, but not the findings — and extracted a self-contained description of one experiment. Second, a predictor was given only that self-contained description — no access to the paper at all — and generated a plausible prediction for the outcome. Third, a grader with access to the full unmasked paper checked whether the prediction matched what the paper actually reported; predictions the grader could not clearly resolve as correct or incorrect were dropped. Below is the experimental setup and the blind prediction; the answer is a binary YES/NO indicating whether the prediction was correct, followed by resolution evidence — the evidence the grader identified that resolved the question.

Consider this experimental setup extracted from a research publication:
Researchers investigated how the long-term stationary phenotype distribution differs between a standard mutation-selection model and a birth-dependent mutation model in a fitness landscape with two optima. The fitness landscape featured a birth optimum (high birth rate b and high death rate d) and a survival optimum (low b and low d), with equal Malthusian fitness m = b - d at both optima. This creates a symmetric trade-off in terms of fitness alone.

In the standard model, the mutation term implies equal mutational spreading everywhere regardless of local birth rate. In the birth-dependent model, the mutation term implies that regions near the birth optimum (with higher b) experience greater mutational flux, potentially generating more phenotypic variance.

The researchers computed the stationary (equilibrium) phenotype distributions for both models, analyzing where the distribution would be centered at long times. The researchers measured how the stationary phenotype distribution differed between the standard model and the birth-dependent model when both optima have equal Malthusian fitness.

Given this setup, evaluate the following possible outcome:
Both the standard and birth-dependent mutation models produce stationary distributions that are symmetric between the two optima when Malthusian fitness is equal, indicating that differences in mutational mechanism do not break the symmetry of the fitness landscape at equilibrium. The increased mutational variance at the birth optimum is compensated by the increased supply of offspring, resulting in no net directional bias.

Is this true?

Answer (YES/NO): NO